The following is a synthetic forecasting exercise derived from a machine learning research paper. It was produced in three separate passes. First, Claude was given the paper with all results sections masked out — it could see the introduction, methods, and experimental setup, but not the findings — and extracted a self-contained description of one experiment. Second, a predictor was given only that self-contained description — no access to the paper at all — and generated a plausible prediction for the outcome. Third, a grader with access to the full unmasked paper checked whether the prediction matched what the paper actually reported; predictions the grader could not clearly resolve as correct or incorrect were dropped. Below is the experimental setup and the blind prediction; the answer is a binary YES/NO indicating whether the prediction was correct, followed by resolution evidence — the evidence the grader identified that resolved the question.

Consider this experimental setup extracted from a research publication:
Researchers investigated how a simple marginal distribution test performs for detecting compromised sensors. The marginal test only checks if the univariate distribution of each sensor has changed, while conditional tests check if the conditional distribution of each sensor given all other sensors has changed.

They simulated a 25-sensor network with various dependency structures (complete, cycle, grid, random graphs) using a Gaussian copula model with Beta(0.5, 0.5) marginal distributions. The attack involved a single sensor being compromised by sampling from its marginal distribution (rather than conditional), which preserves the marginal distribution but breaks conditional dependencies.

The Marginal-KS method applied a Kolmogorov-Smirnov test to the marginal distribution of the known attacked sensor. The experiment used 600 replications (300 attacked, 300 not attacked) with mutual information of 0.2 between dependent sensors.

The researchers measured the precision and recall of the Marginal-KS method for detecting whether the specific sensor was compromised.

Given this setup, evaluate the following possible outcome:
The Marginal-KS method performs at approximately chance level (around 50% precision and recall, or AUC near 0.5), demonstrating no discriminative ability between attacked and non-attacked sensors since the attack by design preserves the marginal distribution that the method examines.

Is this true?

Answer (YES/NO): NO